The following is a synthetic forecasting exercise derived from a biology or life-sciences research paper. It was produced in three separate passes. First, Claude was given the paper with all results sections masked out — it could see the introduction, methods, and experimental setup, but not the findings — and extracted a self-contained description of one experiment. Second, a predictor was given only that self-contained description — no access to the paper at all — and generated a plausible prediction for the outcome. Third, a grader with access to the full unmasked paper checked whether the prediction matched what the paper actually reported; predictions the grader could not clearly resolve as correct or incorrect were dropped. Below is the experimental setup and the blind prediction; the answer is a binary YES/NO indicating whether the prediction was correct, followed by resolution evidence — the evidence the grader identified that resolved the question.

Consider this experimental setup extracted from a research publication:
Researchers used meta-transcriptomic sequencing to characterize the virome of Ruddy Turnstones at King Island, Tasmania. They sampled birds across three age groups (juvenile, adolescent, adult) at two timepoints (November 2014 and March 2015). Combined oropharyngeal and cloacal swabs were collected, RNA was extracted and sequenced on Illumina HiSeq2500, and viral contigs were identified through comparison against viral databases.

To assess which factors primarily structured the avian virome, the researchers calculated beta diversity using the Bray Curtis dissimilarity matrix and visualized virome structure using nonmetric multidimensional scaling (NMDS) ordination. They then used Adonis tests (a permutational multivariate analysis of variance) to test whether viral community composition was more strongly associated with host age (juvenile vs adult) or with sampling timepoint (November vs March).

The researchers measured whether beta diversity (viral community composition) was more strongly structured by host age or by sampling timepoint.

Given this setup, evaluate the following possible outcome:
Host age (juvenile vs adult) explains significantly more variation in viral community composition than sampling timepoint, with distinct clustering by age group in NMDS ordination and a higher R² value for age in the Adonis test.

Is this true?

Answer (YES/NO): NO